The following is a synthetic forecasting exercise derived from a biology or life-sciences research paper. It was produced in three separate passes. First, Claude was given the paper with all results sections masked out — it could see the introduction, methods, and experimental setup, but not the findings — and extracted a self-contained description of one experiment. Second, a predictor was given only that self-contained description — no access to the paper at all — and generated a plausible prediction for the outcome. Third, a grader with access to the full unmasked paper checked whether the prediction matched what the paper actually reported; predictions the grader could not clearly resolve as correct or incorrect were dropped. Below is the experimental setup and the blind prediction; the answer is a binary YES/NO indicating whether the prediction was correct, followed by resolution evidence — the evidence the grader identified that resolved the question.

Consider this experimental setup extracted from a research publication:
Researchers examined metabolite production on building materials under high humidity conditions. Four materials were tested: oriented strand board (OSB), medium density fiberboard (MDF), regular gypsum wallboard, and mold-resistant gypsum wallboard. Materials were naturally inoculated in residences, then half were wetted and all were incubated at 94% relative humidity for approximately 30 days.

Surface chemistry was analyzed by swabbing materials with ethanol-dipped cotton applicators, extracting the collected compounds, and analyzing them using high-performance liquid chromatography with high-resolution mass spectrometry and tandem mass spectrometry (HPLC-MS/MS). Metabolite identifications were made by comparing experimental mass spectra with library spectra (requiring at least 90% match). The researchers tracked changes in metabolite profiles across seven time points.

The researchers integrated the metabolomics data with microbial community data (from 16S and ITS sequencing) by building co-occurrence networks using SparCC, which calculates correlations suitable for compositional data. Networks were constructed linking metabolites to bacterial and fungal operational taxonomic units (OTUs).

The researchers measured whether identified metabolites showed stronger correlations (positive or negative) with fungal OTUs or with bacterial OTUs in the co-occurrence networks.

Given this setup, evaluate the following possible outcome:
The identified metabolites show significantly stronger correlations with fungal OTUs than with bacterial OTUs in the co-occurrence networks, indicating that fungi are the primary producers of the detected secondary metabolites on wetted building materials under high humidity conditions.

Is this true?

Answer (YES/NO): NO